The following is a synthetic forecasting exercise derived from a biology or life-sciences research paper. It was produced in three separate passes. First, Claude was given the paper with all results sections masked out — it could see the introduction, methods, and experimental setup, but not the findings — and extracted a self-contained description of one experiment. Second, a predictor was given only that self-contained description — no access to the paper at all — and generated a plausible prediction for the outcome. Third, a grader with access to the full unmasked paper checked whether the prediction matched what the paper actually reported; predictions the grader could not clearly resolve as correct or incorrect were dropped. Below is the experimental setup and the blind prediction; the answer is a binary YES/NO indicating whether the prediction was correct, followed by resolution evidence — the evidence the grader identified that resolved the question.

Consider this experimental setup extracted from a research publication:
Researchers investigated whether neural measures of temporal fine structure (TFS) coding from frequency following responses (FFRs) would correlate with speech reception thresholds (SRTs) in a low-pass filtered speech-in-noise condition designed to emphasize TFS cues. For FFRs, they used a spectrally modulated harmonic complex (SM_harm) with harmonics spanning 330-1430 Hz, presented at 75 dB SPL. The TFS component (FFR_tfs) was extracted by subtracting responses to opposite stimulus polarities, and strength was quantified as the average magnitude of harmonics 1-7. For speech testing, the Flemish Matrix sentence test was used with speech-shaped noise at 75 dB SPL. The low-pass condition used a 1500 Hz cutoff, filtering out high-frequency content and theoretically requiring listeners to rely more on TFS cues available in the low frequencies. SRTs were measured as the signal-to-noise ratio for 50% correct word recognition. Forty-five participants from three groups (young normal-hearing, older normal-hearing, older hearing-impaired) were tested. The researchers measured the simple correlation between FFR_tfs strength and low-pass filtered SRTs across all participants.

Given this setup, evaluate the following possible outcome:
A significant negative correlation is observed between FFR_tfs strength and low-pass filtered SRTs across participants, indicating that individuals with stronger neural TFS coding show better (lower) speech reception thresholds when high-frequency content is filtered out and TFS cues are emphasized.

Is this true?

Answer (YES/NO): NO